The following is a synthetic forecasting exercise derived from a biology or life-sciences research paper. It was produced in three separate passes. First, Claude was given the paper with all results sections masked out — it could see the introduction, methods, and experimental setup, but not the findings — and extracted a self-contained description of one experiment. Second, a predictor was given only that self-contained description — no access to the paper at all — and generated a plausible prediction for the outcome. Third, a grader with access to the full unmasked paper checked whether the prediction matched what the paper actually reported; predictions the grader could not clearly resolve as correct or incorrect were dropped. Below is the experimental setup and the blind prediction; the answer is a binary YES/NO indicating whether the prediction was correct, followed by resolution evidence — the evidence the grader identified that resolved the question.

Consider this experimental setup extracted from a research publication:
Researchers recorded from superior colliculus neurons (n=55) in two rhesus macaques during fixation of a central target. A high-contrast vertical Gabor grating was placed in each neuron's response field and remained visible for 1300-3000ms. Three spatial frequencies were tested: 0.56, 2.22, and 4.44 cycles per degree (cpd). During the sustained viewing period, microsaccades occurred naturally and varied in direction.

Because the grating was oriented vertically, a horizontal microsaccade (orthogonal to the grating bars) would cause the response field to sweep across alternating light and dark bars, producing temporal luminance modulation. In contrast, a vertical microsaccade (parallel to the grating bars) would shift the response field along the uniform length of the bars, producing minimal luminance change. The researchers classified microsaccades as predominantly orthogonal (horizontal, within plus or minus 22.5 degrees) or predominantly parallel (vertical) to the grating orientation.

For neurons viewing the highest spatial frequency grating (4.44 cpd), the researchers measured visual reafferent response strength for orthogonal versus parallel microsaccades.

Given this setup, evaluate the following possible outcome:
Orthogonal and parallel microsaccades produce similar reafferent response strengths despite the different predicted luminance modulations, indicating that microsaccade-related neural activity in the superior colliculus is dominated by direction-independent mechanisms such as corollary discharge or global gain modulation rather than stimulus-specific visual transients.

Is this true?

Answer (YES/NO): NO